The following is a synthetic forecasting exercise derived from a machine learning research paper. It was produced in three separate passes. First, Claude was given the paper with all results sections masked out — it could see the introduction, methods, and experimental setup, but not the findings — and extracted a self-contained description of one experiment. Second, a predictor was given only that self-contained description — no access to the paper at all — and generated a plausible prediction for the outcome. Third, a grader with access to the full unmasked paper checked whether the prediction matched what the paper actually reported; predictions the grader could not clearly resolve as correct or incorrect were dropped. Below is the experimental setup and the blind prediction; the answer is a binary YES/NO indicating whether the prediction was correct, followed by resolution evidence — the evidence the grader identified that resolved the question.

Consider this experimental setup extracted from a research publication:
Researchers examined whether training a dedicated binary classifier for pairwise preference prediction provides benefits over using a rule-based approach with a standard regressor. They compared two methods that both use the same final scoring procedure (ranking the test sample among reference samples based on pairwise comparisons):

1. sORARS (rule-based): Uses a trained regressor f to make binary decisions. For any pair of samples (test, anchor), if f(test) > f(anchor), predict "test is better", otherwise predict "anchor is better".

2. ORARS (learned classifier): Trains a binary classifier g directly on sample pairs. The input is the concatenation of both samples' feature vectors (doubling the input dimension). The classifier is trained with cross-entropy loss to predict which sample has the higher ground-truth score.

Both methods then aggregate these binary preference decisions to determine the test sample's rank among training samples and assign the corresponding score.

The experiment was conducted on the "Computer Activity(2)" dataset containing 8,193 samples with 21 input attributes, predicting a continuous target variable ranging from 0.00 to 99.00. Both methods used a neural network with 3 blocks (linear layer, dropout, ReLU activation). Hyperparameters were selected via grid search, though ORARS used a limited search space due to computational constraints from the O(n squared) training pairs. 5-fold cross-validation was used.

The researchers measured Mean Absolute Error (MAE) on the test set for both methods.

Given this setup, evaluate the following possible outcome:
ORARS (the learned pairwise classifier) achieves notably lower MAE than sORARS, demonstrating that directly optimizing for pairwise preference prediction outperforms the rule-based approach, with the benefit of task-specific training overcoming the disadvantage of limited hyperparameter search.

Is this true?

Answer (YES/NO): YES